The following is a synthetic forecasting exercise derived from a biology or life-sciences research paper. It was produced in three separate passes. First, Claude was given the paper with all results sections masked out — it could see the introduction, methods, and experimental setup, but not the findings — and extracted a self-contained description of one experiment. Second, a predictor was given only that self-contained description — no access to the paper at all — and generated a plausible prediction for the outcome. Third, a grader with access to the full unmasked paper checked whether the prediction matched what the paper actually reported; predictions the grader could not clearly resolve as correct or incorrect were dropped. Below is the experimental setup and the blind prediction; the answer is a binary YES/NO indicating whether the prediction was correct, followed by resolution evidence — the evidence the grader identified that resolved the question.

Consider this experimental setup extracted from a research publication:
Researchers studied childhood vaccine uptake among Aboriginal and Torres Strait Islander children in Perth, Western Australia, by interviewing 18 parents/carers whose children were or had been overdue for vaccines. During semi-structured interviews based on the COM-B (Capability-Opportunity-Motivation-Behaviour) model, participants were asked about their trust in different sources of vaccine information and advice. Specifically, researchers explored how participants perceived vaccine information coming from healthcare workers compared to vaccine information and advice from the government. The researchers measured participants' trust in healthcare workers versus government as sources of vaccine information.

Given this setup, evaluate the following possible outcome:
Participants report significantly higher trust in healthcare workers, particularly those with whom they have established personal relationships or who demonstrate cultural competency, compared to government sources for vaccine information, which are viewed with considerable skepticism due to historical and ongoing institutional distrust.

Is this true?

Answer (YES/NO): NO